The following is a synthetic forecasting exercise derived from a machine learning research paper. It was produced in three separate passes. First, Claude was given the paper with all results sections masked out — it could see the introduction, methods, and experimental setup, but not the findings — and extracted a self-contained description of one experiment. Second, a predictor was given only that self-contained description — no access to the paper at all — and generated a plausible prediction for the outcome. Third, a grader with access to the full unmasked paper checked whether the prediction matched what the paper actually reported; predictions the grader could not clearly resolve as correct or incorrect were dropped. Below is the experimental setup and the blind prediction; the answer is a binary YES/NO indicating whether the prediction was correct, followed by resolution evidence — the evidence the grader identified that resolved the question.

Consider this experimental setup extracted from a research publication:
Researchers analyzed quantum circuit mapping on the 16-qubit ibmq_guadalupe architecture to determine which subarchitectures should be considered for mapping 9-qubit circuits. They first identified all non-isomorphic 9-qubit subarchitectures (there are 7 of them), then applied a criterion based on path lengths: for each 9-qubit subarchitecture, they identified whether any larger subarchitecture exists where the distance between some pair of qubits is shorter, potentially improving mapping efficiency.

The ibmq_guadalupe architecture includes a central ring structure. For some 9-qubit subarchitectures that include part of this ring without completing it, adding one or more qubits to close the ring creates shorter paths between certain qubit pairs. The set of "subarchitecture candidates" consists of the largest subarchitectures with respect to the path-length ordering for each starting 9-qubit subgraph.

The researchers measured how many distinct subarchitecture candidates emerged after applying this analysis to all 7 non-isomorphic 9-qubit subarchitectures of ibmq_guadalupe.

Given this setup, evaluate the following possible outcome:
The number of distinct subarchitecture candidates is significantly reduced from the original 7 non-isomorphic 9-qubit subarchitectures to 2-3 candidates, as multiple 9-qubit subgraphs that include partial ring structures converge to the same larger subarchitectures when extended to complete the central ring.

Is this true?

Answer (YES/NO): NO